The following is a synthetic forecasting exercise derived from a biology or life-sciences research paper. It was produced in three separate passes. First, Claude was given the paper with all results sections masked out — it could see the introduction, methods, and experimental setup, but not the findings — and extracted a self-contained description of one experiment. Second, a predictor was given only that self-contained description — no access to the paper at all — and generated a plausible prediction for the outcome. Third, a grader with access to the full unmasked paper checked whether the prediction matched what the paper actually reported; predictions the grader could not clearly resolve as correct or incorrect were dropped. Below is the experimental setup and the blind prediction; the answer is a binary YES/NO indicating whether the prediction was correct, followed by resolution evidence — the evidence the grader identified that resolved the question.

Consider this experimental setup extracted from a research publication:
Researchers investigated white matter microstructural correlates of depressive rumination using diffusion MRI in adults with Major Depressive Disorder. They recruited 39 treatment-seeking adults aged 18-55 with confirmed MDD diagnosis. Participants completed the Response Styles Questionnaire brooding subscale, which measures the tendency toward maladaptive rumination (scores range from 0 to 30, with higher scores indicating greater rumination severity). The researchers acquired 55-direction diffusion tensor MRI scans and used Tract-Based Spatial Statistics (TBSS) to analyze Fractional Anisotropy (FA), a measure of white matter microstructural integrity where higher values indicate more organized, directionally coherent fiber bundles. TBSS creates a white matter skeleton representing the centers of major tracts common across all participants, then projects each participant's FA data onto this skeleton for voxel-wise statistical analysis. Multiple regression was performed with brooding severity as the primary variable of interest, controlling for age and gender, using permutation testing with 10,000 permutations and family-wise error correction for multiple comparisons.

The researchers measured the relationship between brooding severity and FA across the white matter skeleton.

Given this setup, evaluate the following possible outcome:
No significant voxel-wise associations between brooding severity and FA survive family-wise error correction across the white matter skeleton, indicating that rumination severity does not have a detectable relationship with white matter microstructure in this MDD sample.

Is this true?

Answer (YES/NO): NO